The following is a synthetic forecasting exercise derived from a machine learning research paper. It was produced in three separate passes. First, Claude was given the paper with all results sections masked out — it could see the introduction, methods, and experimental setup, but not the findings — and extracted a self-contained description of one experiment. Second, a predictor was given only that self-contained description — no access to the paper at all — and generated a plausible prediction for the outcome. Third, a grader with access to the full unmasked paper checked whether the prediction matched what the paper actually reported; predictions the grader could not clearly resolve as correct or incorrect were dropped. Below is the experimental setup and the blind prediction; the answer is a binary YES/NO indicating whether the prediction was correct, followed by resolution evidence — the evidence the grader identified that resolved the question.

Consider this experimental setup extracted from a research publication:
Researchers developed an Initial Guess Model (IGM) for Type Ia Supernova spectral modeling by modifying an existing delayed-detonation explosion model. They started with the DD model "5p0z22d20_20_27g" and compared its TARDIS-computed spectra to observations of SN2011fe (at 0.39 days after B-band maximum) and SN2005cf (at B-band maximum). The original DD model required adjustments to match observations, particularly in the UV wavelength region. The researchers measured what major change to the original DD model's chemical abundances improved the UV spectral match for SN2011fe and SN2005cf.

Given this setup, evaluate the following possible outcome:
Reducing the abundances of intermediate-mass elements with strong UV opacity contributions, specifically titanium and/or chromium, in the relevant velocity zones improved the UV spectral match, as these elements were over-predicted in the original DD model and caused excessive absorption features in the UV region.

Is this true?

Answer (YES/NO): NO